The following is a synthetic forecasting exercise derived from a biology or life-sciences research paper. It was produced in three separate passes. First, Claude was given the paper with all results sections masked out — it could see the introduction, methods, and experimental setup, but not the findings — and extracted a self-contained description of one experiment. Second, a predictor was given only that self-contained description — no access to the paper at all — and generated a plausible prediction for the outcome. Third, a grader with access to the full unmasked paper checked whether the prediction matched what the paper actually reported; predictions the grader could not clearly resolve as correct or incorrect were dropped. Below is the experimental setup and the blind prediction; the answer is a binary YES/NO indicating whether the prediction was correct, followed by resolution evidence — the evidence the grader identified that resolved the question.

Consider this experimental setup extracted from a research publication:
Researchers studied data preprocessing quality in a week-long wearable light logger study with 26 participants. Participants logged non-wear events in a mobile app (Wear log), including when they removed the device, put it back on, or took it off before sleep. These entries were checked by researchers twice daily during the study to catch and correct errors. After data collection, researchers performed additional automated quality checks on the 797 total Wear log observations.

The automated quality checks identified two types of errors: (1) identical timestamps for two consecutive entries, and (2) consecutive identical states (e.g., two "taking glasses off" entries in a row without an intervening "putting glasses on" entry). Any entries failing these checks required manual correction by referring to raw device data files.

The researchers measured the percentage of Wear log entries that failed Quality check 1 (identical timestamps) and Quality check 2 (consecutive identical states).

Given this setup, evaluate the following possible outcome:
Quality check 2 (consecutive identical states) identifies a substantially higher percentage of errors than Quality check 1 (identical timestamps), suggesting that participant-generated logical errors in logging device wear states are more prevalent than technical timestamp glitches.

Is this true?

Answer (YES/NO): NO